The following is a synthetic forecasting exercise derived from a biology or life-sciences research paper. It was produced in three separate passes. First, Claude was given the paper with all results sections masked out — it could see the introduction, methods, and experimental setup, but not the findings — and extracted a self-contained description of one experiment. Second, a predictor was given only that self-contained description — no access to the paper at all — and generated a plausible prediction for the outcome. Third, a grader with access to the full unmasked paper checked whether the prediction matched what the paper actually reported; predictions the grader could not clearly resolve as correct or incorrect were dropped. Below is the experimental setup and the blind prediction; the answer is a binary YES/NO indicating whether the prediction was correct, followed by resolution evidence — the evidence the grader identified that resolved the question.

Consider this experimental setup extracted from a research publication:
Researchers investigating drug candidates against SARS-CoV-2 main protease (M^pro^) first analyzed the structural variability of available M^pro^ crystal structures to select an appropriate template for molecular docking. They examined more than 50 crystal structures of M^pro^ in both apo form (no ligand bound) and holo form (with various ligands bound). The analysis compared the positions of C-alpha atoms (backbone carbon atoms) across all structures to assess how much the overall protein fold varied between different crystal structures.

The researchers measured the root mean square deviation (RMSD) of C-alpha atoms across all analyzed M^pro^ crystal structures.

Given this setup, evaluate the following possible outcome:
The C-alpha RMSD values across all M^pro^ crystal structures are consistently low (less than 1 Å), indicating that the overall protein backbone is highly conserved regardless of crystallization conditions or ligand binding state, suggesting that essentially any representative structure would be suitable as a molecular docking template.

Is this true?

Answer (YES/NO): NO